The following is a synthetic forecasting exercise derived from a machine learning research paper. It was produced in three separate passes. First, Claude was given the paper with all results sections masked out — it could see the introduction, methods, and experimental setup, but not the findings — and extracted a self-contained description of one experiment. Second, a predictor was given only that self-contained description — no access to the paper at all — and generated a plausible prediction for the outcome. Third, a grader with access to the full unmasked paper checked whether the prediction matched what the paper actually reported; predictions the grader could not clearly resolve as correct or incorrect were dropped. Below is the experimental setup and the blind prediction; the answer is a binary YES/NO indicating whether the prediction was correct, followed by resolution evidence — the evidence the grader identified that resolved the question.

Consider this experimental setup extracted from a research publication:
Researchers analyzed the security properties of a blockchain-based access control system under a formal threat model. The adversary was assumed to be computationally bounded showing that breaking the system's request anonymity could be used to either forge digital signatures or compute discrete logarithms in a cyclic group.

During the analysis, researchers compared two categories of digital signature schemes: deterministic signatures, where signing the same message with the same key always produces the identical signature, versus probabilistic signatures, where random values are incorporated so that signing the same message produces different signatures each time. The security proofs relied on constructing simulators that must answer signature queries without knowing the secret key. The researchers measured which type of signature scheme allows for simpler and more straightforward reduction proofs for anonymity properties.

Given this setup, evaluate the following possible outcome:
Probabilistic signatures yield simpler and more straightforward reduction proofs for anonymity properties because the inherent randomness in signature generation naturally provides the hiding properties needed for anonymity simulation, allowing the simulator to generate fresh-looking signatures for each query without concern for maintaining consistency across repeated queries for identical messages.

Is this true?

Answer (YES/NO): NO